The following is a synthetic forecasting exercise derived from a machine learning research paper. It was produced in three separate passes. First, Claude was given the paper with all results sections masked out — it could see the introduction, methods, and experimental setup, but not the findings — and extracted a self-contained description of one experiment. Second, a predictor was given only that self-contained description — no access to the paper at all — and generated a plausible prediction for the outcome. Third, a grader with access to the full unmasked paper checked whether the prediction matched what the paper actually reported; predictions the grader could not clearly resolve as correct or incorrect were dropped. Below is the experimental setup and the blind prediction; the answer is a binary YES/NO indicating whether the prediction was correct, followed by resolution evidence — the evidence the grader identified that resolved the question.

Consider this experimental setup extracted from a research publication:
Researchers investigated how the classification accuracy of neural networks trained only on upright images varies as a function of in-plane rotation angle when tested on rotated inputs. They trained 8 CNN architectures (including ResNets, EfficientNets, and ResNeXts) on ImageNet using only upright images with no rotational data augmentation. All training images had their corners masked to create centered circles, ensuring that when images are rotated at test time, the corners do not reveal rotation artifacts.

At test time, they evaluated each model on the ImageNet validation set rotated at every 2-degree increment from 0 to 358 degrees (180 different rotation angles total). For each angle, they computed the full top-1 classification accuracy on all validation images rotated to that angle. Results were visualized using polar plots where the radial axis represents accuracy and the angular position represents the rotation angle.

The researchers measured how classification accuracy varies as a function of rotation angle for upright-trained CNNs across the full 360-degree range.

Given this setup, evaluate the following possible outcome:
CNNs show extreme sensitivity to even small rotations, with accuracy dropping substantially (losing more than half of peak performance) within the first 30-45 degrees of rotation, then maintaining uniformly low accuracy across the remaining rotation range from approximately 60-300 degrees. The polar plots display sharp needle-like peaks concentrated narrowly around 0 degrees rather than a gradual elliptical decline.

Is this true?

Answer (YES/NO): NO